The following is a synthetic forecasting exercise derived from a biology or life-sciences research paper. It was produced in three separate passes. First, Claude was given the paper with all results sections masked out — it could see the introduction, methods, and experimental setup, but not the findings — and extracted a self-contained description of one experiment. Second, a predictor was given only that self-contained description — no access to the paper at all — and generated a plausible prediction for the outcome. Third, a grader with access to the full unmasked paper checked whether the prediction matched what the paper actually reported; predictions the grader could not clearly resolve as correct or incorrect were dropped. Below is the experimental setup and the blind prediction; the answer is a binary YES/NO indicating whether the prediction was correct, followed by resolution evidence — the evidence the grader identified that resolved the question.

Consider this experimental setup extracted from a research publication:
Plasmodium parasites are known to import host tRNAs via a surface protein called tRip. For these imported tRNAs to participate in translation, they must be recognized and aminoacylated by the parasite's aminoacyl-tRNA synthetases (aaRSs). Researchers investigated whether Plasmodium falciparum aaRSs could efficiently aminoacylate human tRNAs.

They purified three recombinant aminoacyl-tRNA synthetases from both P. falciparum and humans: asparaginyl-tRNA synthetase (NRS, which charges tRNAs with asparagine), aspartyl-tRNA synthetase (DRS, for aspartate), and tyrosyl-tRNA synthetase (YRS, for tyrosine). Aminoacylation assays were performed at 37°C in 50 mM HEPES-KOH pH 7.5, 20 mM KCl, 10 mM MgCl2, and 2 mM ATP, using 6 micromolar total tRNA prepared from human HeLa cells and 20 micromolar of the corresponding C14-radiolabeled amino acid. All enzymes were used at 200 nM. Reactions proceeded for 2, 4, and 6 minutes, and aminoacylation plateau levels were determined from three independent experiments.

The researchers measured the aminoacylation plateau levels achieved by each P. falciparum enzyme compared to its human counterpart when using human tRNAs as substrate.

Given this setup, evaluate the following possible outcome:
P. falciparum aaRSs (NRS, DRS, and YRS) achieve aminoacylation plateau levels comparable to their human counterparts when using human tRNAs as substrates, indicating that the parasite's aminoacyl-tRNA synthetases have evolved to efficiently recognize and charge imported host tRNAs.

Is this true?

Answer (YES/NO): YES